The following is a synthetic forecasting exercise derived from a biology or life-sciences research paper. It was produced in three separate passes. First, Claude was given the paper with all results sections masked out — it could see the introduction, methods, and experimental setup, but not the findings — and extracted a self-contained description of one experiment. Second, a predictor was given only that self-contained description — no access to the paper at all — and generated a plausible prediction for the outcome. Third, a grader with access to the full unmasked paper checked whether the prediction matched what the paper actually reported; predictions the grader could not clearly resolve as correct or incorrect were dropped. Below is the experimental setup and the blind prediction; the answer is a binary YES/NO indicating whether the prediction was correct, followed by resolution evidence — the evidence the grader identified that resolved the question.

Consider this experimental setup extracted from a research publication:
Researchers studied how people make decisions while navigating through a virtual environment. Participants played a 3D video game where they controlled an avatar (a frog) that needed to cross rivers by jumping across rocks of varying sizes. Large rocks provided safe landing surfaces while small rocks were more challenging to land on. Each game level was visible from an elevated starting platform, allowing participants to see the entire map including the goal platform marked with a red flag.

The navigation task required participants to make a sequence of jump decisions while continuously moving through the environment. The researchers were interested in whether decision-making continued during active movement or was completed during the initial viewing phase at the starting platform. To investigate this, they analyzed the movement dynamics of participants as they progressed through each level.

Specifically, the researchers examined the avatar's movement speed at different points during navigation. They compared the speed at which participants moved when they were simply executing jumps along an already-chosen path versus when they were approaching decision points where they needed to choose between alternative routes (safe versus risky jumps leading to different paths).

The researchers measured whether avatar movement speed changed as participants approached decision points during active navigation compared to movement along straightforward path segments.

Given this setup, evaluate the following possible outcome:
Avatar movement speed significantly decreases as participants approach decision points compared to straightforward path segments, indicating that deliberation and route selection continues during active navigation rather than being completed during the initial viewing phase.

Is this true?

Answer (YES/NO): YES